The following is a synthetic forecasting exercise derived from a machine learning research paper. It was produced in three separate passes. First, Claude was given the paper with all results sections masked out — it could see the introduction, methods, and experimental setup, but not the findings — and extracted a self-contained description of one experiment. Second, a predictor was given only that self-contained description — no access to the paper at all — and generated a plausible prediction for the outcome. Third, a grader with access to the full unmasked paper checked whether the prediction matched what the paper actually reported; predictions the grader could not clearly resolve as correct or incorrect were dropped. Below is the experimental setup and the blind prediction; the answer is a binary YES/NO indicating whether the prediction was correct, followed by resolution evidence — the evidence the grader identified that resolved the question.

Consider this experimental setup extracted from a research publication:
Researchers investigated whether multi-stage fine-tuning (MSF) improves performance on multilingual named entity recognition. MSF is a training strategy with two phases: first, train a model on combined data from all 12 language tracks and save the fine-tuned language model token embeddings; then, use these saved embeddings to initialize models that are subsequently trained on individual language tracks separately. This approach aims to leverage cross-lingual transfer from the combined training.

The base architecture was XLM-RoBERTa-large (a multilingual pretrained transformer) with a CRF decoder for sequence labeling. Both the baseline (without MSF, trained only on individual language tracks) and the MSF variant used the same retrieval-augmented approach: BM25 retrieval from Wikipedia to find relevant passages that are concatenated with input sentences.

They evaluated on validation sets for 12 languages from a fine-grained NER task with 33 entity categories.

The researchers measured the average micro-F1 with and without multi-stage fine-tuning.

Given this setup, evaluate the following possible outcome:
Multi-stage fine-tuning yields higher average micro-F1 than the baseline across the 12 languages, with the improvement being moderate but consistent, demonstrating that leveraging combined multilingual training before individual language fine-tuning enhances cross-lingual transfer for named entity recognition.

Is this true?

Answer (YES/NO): YES